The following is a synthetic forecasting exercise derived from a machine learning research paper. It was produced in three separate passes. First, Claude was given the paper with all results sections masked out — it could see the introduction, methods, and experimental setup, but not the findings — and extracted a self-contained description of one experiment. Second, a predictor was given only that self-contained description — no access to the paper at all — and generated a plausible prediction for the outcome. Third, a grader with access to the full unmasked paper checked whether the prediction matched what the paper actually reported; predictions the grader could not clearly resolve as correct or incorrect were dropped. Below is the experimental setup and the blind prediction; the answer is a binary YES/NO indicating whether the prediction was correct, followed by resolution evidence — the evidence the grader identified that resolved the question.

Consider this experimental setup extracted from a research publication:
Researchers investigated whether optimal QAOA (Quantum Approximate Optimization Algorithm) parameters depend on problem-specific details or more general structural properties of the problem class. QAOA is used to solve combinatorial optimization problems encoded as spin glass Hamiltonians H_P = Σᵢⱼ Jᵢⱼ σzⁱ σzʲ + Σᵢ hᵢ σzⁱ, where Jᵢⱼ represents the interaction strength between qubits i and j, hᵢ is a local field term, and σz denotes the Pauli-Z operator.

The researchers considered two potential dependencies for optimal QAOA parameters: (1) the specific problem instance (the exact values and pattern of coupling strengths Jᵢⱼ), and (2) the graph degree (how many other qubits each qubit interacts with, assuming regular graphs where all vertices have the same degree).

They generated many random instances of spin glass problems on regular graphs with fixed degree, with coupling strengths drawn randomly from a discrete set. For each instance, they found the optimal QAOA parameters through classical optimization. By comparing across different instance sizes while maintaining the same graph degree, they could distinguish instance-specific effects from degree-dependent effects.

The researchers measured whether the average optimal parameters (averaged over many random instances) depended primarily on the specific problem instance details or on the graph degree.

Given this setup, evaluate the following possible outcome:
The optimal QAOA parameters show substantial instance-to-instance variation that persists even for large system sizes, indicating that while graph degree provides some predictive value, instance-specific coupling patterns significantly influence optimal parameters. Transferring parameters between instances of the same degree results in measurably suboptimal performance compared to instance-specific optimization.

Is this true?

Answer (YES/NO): NO